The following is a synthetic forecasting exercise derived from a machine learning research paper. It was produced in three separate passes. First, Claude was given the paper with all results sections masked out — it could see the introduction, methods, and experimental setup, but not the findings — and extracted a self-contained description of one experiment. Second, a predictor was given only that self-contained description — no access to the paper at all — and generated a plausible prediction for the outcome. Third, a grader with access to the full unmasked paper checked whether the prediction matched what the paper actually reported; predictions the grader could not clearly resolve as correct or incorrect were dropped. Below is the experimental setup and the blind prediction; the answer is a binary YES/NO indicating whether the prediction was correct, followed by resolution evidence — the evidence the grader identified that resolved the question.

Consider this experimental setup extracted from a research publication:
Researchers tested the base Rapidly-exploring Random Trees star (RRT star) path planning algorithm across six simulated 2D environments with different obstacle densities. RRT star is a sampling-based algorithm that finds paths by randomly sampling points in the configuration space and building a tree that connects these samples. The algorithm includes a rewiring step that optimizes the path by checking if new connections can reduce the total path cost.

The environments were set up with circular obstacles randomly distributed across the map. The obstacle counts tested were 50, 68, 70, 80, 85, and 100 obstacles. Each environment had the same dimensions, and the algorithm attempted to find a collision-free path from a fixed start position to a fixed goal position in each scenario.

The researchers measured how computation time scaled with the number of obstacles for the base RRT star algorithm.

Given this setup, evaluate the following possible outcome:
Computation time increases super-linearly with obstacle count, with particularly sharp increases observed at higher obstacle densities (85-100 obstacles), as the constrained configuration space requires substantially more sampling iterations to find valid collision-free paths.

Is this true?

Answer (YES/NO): NO